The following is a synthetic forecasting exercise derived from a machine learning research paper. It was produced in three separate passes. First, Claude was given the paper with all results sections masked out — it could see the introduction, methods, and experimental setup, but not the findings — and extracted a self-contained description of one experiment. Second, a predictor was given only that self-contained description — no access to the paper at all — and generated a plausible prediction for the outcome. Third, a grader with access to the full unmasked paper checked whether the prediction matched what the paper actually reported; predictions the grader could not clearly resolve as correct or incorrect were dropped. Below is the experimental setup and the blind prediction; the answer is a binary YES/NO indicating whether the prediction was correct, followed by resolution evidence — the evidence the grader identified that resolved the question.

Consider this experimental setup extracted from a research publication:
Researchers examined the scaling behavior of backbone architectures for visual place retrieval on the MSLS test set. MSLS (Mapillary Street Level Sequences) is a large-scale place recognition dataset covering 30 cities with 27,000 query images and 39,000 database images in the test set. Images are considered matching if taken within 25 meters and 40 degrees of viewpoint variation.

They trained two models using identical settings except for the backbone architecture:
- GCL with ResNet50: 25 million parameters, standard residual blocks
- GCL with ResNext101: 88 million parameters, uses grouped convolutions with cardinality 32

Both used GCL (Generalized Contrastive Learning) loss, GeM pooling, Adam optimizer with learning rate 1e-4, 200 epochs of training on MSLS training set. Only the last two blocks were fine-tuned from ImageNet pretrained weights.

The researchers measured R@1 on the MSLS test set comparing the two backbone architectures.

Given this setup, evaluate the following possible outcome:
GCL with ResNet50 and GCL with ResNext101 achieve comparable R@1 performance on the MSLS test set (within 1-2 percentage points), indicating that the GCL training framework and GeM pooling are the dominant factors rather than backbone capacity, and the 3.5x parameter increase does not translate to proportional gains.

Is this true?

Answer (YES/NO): NO